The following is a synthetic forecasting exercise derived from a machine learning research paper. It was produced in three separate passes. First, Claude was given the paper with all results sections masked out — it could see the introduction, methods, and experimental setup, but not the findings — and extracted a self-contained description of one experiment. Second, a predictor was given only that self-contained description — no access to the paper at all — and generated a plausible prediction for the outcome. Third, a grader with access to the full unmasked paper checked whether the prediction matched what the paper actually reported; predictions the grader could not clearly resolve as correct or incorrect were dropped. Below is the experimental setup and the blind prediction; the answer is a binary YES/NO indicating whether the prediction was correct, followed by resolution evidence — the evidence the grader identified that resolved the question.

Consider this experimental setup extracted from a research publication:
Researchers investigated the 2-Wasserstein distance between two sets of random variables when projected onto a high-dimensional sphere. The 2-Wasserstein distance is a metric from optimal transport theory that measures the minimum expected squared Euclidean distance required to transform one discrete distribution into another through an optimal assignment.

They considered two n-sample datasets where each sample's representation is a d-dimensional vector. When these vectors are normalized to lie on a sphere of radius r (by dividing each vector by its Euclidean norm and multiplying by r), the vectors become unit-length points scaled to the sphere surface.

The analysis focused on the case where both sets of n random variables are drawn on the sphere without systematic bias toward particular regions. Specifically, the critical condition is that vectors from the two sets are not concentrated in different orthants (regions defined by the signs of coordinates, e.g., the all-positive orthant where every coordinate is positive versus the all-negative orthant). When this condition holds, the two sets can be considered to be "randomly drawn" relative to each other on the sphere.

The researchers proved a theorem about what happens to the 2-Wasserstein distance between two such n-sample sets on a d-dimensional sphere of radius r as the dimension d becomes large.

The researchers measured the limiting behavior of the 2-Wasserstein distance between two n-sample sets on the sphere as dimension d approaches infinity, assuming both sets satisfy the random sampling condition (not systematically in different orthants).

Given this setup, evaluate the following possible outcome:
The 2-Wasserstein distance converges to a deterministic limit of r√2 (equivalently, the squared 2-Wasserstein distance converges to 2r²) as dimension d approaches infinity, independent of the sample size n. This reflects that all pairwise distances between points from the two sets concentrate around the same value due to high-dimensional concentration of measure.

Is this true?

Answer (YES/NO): NO